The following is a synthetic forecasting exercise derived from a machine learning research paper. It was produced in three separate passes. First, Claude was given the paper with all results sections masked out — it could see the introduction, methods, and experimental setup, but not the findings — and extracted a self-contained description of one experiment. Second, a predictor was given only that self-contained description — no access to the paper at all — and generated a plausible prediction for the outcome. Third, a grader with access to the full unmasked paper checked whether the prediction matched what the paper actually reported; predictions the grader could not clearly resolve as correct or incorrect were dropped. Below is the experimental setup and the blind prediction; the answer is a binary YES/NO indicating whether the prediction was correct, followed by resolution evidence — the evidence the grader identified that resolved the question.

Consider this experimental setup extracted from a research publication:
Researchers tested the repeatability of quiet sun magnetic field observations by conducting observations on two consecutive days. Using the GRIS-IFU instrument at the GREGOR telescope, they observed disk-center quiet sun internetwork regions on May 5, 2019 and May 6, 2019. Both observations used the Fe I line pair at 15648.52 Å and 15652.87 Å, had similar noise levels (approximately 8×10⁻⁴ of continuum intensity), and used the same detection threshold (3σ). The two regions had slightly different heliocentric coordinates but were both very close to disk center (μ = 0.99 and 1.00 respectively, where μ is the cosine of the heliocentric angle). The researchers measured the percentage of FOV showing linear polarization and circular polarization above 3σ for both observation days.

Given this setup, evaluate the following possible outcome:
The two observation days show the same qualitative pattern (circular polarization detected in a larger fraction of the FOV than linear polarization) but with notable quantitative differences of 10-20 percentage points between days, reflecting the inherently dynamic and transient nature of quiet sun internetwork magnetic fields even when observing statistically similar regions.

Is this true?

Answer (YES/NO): NO